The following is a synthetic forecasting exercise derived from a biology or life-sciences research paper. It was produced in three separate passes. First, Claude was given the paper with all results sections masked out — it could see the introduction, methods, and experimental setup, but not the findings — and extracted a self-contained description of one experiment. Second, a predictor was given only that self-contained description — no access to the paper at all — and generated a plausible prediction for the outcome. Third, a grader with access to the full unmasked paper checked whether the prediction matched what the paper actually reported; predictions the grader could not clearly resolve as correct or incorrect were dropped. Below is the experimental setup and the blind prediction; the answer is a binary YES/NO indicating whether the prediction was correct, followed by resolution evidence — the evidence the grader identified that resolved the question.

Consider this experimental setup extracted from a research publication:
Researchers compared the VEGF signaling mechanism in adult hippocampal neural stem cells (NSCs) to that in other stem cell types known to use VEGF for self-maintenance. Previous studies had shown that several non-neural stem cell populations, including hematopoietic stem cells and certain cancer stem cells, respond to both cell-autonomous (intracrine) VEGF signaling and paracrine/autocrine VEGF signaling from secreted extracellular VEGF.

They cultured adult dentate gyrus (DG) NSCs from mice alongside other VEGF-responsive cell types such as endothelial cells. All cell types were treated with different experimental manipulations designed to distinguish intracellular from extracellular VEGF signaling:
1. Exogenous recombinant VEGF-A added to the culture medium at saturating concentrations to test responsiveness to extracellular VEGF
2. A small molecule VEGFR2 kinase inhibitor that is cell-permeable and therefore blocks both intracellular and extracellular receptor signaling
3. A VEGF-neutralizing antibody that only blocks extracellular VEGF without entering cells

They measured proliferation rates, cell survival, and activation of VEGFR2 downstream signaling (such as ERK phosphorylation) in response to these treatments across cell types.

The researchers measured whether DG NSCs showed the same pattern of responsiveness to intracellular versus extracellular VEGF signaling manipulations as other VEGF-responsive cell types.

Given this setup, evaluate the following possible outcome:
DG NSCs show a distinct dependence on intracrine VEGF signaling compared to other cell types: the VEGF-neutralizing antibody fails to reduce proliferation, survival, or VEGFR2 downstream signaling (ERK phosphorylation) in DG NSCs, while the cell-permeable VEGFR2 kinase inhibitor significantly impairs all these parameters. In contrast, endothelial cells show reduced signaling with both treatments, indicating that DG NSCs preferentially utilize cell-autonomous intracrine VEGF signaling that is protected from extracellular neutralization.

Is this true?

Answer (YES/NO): NO